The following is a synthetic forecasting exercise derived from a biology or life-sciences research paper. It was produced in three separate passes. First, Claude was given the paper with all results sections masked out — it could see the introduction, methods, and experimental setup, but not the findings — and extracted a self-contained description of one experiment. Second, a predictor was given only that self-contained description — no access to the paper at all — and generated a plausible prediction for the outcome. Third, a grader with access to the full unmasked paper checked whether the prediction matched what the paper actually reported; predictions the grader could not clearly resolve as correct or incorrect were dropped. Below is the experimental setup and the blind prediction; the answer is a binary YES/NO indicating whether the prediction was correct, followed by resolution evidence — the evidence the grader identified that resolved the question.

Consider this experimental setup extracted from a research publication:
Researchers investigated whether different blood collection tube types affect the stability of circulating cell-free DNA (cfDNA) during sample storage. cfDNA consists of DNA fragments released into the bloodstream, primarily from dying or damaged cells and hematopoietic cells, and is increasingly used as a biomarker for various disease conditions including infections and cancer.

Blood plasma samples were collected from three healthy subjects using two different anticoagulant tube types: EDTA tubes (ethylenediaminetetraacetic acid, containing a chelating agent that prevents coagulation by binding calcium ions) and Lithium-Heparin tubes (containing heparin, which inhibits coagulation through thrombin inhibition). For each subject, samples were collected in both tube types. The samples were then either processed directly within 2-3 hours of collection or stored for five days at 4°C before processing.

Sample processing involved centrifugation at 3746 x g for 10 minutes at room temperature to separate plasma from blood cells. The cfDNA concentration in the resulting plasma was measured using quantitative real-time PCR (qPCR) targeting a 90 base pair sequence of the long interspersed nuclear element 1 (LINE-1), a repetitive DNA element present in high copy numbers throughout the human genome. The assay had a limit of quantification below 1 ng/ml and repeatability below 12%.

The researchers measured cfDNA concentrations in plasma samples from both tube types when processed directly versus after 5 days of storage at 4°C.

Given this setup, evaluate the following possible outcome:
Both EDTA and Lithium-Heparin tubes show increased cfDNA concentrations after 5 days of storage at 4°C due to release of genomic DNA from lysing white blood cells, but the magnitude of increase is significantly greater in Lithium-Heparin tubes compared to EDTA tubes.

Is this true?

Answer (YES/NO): NO